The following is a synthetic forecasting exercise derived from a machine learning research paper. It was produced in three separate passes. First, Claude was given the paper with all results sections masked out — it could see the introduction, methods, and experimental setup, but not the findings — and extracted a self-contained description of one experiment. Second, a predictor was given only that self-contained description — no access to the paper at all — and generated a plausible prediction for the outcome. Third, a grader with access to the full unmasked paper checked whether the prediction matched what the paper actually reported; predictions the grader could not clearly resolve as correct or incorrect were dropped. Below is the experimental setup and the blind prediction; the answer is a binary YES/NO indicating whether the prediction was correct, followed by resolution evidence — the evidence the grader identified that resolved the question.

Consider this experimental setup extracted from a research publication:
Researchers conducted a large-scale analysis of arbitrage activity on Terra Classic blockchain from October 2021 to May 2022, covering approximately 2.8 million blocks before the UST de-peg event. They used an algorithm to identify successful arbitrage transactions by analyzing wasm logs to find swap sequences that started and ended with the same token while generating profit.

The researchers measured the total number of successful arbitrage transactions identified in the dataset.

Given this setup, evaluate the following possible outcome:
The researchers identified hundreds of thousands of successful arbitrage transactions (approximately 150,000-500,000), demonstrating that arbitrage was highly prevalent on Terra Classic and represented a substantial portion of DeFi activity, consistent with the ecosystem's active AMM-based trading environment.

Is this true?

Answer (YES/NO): YES